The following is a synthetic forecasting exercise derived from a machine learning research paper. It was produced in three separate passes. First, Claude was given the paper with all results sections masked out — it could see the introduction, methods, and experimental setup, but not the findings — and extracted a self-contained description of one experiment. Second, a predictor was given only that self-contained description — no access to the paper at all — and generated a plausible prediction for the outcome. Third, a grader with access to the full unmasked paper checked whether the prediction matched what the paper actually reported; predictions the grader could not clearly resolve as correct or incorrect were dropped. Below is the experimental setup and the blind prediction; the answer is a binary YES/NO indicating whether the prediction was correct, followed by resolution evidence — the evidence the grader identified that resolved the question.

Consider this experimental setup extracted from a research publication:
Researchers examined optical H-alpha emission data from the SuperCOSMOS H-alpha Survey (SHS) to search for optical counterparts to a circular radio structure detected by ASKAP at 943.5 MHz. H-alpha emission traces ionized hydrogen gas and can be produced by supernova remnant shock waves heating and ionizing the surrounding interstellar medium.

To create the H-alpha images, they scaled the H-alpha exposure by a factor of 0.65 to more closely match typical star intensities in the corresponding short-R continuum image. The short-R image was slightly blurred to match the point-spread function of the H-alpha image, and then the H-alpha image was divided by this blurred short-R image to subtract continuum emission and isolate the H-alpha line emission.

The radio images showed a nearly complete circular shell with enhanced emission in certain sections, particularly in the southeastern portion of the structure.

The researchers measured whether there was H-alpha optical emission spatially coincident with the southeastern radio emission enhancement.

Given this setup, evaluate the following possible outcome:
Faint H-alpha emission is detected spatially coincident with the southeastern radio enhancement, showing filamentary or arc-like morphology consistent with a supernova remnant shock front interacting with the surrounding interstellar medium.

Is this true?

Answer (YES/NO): NO